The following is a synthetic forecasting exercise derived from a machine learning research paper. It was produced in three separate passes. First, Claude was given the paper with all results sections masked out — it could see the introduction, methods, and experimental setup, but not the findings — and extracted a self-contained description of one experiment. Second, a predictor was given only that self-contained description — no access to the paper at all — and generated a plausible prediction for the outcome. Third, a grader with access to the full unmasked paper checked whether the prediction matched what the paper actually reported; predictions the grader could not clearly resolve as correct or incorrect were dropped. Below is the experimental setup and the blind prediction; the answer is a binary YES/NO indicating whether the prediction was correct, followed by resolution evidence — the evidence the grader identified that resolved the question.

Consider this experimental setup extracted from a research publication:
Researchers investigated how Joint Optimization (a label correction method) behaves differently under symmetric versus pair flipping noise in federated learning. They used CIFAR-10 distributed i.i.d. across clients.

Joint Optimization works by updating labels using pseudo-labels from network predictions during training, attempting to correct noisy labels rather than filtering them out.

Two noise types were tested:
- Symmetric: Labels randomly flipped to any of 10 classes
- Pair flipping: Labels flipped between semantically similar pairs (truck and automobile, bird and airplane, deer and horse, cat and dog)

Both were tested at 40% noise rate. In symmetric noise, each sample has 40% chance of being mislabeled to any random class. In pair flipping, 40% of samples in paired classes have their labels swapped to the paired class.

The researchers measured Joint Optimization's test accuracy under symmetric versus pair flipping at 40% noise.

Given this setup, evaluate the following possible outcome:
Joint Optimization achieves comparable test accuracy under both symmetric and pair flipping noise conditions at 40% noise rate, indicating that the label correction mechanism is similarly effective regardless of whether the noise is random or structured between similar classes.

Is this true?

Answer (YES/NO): NO